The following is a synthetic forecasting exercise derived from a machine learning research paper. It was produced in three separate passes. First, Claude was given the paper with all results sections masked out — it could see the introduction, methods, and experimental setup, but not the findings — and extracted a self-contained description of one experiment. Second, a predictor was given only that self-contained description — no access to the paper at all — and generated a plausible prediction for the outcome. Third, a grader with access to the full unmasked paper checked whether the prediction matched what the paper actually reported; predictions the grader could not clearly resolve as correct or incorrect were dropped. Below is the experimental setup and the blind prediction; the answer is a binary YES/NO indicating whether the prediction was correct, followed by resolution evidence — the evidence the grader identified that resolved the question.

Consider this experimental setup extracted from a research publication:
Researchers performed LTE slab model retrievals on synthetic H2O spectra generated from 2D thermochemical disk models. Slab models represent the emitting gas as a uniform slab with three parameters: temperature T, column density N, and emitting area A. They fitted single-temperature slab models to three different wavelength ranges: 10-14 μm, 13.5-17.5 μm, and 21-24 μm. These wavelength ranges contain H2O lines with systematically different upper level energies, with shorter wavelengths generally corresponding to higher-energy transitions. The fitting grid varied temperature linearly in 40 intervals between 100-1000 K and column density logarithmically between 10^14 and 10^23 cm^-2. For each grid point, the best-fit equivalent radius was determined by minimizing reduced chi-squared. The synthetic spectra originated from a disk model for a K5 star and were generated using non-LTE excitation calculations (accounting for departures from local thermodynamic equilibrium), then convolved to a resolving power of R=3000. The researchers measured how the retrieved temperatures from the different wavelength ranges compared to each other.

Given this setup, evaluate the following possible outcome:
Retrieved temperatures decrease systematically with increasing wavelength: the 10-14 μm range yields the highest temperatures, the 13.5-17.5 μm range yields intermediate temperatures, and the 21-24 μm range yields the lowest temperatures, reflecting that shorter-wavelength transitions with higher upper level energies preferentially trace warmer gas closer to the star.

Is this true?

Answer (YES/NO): YES